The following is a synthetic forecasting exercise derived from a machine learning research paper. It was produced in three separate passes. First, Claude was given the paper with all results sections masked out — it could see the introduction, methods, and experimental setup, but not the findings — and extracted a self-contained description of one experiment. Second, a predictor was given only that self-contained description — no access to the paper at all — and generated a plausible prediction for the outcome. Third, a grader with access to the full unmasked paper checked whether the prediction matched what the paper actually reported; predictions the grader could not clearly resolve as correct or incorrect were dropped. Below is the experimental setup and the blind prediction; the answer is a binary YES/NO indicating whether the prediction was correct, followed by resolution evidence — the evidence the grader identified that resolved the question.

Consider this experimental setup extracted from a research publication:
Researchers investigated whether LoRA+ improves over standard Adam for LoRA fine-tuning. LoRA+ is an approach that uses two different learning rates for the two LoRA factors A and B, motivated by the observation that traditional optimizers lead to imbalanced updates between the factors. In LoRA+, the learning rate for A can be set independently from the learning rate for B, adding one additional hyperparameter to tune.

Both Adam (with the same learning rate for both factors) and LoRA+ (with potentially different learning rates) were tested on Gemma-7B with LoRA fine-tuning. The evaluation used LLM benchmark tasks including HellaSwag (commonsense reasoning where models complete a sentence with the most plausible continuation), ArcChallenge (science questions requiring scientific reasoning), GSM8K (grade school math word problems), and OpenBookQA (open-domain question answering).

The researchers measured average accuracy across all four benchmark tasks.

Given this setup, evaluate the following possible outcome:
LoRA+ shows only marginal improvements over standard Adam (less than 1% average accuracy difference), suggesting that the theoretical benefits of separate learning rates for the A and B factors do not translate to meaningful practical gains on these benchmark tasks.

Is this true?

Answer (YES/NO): NO